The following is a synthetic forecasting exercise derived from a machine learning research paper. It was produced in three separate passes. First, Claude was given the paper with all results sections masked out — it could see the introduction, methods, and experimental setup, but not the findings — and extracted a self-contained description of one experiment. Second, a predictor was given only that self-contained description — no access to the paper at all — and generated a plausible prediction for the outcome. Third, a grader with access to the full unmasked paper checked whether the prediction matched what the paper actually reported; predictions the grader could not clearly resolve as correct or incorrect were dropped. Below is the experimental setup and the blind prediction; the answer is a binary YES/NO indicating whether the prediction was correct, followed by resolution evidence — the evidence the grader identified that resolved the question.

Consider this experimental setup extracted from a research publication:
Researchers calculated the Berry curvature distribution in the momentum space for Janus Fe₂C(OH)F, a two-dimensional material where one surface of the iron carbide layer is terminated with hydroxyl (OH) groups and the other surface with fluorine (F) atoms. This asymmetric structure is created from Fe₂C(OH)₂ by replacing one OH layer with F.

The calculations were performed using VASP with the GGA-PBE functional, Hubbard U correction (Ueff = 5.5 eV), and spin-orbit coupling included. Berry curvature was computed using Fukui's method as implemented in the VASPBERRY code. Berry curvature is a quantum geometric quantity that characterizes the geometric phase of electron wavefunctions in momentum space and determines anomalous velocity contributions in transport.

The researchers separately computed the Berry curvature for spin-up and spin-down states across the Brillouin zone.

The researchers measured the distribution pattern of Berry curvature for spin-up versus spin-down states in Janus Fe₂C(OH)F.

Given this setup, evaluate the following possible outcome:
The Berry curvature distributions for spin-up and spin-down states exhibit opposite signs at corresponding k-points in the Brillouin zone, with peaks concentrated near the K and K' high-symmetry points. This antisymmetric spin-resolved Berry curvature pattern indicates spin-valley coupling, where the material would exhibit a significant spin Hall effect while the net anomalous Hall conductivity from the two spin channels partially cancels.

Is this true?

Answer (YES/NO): YES